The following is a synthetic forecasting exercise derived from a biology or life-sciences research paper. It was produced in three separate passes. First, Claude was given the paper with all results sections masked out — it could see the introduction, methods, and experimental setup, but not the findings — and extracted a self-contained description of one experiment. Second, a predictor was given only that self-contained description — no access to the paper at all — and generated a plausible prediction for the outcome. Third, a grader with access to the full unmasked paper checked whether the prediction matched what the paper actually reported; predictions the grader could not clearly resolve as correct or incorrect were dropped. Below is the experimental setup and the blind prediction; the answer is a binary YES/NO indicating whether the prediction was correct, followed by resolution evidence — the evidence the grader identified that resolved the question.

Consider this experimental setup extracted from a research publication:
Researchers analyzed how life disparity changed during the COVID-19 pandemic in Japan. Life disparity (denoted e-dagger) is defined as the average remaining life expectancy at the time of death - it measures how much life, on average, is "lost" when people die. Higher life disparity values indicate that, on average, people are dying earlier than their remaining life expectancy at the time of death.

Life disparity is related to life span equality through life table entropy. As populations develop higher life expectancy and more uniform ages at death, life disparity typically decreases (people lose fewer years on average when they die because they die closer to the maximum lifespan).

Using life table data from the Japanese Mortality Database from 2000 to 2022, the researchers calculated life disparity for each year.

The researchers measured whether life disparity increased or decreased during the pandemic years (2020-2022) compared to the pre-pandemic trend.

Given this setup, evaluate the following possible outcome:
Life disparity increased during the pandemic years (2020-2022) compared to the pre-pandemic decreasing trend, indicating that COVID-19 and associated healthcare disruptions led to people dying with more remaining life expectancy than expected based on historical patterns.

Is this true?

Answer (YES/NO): NO